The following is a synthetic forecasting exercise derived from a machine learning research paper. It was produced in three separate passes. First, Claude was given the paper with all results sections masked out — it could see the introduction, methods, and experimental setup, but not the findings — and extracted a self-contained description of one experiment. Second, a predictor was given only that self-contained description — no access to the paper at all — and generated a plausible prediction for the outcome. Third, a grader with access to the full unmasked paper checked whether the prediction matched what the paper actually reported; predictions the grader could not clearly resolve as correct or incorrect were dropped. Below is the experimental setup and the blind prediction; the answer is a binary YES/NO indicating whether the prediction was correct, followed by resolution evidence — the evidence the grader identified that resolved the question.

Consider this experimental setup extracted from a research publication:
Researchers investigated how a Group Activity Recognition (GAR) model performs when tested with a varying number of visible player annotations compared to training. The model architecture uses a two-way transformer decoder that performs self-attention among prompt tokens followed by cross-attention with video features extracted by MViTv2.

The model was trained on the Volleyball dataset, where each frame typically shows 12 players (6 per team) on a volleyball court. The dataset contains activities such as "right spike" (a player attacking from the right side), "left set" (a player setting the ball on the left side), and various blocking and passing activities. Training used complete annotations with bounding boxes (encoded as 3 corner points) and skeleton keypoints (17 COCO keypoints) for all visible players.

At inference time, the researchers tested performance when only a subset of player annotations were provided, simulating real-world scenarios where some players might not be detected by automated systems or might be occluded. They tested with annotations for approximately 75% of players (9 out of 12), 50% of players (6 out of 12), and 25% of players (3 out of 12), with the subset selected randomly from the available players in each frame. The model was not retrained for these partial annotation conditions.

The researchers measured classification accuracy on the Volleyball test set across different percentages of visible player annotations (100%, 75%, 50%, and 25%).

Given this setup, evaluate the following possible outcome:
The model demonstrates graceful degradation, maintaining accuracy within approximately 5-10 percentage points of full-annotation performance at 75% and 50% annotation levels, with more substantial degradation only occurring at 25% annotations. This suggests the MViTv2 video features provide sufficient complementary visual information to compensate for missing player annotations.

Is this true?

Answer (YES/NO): NO